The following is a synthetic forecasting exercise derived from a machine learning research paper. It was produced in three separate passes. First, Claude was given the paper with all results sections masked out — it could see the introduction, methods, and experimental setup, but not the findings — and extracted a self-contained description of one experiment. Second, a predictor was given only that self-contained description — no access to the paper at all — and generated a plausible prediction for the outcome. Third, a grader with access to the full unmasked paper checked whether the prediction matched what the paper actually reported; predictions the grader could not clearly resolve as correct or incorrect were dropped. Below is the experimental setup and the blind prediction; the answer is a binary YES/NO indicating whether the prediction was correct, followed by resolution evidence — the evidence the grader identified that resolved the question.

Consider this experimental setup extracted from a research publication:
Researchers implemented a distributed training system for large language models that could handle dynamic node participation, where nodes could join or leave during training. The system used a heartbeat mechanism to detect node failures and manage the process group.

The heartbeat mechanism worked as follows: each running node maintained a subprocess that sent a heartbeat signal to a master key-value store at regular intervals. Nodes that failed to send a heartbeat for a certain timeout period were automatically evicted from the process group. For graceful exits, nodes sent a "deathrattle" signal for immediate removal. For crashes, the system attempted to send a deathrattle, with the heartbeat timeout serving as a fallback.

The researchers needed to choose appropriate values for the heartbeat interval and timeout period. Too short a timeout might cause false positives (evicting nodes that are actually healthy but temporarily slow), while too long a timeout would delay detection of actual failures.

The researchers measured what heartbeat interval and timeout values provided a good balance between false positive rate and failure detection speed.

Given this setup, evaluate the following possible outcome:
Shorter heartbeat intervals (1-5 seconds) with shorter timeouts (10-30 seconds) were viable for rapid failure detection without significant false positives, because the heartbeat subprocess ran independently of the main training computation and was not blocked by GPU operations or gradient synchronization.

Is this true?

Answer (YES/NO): NO